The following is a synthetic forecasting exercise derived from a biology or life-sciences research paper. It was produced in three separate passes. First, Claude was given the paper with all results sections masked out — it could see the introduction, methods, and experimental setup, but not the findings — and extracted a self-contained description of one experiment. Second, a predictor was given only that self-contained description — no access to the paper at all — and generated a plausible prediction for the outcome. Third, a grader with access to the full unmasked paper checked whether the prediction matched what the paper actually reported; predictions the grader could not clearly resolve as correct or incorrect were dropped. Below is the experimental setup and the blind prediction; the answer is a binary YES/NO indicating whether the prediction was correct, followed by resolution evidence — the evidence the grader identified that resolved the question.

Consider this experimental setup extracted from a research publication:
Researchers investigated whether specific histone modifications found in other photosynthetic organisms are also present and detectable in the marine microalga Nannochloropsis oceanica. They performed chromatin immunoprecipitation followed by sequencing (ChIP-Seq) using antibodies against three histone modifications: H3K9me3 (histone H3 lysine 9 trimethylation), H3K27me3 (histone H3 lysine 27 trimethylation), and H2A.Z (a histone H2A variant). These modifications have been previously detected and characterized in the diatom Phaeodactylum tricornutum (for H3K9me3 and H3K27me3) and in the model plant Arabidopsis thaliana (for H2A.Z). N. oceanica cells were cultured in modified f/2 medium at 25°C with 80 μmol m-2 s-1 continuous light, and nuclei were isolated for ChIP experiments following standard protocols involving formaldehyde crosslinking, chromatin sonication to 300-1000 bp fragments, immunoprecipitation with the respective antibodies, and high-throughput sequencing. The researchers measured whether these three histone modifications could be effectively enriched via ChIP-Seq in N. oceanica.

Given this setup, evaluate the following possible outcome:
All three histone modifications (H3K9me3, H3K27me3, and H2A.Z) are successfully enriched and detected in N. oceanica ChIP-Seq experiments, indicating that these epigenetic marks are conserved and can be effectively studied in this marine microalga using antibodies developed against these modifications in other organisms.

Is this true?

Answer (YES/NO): NO